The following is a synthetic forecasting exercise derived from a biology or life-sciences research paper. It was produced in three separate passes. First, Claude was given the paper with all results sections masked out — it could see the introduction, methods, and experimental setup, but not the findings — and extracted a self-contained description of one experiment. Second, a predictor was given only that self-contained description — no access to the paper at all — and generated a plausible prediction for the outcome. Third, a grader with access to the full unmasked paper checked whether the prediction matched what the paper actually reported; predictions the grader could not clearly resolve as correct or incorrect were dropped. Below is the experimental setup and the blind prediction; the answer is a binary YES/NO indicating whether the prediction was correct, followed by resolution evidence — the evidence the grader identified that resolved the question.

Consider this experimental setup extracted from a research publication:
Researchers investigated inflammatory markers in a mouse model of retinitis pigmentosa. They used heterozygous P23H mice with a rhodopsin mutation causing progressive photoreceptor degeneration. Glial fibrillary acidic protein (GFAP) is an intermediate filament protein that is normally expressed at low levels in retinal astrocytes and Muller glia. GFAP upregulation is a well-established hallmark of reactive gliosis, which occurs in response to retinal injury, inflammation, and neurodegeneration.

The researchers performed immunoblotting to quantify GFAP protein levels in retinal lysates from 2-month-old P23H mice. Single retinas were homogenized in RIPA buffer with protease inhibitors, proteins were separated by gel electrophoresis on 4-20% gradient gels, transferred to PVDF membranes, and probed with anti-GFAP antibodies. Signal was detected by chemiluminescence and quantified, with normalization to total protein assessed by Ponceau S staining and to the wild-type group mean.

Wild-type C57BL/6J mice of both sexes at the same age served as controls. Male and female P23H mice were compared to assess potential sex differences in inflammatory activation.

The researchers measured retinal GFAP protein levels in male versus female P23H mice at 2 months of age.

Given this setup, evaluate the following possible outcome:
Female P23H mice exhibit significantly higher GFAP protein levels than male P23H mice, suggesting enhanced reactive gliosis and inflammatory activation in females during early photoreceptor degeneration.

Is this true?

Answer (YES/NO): NO